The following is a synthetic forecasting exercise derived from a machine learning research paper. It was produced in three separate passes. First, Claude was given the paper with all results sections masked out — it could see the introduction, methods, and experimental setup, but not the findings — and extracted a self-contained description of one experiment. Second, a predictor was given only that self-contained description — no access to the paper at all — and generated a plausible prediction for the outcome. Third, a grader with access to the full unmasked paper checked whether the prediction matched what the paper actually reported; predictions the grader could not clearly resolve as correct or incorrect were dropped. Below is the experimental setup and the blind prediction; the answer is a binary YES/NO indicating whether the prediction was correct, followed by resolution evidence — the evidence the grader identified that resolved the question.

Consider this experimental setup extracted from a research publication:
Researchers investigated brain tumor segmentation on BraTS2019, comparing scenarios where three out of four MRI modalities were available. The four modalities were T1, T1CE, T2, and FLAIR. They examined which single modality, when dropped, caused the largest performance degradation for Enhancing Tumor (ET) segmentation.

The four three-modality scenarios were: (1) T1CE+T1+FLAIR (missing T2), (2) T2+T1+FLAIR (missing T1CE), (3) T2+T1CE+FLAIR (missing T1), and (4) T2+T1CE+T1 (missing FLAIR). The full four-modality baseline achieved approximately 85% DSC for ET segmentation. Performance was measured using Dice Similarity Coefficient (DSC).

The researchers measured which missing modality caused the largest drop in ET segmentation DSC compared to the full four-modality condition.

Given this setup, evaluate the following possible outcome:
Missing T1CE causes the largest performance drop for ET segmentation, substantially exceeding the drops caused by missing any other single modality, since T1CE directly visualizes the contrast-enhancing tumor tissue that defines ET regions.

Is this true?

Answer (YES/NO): YES